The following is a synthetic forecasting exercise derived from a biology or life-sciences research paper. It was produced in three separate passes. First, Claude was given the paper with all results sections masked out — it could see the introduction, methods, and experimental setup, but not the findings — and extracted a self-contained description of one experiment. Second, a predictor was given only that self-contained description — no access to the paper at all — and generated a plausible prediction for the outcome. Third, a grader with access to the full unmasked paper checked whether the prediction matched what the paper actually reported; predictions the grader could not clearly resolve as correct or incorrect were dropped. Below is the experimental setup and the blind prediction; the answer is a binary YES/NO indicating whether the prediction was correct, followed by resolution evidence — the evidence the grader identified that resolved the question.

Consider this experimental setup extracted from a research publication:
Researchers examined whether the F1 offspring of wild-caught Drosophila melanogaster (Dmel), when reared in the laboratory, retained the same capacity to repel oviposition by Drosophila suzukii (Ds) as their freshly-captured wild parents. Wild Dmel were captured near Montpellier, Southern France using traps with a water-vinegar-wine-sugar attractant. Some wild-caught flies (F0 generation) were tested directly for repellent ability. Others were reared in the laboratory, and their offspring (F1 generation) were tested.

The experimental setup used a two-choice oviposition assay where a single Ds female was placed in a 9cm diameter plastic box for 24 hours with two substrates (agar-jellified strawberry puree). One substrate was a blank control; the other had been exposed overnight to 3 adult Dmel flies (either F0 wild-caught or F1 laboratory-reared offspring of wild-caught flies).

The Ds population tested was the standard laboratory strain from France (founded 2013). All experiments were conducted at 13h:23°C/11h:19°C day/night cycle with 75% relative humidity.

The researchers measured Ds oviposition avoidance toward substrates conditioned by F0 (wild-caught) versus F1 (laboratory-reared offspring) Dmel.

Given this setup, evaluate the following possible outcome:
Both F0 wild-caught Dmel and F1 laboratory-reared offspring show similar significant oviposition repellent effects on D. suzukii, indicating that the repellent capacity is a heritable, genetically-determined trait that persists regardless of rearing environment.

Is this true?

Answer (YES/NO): NO